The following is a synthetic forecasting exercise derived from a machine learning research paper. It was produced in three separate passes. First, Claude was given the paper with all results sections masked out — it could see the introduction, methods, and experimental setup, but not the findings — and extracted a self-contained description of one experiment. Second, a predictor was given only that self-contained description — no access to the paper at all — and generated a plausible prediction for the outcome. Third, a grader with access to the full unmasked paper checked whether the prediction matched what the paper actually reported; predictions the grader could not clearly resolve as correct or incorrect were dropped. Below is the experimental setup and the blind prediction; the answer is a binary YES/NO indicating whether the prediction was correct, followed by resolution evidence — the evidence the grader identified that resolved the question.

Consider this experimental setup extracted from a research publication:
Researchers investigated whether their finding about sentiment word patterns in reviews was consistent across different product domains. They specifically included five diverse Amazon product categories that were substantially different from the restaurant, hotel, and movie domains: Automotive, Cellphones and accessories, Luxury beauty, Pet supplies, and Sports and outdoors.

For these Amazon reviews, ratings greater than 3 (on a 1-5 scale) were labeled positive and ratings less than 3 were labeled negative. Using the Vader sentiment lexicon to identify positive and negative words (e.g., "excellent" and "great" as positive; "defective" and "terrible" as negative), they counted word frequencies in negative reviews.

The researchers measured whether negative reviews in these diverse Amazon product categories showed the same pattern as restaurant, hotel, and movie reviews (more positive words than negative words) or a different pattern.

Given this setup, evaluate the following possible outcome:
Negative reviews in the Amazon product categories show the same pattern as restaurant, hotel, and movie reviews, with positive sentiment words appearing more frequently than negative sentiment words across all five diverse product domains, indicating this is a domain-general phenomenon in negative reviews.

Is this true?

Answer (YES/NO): YES